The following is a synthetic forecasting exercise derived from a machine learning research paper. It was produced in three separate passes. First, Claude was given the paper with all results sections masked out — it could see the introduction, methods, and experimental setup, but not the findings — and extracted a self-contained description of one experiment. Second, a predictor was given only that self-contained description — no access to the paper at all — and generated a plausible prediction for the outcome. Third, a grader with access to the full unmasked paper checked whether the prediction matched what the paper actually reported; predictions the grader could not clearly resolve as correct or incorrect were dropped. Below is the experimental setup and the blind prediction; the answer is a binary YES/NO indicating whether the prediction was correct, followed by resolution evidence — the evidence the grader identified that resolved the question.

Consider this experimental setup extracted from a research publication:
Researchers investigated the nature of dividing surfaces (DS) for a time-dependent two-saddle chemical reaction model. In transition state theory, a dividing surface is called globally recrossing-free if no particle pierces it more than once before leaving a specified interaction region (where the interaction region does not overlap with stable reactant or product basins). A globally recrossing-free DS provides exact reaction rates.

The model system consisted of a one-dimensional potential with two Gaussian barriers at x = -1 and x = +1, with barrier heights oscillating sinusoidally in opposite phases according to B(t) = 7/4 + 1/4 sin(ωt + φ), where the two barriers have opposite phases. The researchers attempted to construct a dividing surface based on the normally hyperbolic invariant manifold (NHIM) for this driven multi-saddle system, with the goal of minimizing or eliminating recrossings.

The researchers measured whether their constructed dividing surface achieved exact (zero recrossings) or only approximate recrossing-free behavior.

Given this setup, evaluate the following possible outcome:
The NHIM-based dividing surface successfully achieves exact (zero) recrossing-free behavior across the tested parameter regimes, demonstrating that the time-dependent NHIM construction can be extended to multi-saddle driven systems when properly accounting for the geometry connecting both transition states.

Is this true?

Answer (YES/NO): NO